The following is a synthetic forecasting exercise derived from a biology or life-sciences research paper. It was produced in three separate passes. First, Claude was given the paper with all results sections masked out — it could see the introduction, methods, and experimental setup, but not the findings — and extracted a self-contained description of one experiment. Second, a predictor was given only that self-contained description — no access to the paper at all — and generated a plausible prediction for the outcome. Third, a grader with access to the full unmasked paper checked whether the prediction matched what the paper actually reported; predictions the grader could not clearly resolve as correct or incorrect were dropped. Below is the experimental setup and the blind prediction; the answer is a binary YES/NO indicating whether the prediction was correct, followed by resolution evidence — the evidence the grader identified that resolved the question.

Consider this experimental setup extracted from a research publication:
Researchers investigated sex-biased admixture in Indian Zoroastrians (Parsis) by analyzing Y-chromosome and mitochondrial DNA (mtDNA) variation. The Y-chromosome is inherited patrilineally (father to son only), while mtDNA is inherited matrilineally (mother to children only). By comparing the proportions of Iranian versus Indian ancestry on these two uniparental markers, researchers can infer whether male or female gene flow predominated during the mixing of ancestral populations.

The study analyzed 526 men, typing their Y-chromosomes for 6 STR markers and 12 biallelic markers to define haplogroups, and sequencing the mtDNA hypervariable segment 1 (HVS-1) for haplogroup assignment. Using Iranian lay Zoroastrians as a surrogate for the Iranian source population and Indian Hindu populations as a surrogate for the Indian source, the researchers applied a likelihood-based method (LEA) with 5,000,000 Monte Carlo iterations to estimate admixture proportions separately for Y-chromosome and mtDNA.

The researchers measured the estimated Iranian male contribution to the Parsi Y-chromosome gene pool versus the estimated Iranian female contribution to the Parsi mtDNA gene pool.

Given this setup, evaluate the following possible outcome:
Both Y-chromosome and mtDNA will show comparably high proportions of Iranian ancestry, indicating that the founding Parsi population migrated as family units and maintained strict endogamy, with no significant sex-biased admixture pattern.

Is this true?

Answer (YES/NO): NO